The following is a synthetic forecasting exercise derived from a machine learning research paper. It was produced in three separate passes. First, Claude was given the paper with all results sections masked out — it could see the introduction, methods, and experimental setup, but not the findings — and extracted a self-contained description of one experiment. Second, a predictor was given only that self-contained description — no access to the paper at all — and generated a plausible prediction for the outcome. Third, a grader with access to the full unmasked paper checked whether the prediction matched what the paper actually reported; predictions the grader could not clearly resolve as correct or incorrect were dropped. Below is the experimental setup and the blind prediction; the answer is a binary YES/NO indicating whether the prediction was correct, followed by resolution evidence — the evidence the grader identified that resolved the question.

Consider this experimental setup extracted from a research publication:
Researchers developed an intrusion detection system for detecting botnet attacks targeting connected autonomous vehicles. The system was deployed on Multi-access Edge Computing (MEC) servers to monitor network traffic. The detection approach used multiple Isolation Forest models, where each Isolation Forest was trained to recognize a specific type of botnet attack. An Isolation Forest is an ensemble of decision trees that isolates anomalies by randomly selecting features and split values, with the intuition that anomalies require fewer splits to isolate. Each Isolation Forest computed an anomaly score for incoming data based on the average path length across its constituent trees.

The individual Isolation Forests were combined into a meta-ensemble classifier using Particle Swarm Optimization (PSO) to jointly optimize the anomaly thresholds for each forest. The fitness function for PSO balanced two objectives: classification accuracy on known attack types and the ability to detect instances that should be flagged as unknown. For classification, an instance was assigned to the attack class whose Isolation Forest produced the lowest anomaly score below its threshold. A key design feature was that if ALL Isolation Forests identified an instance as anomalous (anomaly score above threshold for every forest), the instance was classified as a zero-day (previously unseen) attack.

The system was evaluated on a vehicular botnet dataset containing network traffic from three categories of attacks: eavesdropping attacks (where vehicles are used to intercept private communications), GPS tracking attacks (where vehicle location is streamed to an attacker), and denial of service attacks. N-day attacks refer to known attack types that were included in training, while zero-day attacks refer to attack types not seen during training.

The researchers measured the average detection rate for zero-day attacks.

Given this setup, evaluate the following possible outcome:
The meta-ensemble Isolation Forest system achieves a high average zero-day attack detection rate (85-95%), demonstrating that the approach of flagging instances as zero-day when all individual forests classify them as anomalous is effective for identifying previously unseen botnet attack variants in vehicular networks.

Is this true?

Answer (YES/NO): NO